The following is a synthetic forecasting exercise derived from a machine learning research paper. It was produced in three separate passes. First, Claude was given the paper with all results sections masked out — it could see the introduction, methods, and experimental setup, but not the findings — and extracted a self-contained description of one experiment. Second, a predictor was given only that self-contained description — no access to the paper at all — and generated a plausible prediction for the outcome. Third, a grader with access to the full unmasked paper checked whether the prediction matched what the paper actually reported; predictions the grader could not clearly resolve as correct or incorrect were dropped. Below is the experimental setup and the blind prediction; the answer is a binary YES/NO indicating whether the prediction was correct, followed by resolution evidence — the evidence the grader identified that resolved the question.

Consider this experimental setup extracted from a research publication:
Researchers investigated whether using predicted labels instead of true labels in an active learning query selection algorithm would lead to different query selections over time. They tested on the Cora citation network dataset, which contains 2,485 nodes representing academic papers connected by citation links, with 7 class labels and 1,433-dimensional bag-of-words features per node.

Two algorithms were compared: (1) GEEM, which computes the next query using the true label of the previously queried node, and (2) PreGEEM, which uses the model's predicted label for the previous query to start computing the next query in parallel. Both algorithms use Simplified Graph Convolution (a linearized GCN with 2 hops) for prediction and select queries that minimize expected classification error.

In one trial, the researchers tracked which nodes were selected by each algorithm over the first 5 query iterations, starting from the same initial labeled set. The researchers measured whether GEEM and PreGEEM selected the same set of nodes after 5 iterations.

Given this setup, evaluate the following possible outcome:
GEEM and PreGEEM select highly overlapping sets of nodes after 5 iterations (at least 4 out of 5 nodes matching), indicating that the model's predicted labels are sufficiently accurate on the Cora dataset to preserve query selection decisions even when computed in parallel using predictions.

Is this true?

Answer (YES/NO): YES